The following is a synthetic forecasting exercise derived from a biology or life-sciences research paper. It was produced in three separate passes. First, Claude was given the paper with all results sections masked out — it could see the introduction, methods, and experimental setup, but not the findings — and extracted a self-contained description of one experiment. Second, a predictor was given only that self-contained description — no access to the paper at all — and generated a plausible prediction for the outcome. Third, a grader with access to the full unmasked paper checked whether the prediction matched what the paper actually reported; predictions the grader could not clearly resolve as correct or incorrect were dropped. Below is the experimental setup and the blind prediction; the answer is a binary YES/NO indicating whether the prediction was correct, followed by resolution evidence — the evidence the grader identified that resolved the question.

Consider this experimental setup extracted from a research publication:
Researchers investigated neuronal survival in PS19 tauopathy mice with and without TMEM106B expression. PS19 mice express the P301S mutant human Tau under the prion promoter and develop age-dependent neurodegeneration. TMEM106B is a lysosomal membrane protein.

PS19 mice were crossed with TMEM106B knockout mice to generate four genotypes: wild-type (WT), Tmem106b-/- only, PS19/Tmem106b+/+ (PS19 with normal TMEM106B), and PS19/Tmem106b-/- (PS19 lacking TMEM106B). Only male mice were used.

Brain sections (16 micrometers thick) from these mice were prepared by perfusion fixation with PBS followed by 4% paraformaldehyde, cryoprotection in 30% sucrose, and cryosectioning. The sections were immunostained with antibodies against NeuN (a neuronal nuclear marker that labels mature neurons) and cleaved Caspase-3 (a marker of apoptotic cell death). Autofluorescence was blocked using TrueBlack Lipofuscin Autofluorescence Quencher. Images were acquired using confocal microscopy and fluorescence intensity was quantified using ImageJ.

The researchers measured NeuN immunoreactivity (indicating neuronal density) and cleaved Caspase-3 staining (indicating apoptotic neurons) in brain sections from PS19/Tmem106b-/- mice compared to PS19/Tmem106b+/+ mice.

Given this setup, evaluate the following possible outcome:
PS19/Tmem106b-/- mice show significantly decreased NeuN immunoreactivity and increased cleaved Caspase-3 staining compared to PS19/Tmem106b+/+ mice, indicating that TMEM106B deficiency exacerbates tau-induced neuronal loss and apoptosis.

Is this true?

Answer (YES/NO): YES